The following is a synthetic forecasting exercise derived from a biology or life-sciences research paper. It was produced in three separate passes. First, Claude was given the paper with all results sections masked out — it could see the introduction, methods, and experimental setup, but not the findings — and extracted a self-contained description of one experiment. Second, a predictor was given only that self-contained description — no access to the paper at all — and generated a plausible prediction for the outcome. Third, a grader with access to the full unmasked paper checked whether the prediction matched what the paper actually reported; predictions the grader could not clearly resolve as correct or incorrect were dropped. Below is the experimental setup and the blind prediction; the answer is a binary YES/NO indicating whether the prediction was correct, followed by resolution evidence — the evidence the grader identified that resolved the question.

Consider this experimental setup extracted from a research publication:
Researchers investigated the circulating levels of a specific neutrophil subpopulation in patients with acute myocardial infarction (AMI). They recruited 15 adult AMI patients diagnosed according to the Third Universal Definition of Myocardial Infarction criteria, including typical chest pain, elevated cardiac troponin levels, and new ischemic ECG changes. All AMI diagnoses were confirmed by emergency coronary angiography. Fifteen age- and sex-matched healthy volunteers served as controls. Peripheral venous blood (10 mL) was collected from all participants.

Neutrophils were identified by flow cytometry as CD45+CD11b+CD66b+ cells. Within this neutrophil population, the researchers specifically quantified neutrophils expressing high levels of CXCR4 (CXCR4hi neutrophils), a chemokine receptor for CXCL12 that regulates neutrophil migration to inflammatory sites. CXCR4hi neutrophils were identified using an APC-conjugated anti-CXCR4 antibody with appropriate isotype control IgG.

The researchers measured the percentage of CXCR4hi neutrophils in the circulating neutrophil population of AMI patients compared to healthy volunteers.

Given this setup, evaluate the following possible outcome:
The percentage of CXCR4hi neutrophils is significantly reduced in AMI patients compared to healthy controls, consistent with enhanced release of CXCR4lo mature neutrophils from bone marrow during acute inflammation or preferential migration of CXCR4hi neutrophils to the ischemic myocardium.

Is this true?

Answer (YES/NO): NO